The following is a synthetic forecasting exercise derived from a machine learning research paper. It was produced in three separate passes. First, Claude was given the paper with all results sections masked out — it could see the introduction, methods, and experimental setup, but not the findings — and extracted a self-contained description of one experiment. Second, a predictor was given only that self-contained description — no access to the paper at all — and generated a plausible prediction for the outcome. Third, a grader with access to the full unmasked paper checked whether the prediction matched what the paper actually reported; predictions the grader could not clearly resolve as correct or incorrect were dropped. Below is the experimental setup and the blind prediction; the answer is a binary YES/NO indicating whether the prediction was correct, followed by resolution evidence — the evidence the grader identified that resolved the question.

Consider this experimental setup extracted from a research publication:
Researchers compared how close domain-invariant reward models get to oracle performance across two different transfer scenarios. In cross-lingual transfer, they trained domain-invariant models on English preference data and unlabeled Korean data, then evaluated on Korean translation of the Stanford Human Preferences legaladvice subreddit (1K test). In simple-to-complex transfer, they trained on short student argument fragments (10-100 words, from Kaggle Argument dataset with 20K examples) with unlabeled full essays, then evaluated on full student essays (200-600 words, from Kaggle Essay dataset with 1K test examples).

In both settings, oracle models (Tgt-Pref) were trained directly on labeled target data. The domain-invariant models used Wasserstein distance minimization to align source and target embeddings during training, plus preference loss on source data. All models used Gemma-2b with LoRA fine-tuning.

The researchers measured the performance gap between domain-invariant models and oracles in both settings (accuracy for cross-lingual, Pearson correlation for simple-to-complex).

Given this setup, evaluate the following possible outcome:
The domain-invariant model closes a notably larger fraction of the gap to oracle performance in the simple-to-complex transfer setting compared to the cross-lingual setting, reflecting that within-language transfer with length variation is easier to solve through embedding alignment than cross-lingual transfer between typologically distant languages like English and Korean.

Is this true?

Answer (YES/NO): NO